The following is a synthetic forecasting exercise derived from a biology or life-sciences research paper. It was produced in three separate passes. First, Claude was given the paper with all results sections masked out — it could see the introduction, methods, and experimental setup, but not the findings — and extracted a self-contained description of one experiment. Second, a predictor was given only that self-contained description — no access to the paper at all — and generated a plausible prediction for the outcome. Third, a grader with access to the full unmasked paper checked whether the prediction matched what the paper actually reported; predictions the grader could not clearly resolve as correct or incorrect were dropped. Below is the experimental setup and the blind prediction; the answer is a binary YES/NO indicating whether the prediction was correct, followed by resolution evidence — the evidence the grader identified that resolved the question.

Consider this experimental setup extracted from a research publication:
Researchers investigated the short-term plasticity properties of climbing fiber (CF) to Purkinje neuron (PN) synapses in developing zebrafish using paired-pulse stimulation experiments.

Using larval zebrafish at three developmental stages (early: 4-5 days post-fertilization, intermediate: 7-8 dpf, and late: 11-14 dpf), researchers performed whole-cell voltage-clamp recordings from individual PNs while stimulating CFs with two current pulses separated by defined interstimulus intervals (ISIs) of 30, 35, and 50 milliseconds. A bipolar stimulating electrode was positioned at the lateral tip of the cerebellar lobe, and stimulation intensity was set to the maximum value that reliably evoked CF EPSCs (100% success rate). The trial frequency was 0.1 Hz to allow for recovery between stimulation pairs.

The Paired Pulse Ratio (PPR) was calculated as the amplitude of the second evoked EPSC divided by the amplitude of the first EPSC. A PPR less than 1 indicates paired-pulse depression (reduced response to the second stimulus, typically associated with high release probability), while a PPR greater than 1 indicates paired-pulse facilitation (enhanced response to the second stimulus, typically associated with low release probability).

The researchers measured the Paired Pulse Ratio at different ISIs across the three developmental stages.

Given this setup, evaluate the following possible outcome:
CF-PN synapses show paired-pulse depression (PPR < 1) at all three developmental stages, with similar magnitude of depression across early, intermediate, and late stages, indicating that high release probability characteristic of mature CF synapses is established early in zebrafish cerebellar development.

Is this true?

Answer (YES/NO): YES